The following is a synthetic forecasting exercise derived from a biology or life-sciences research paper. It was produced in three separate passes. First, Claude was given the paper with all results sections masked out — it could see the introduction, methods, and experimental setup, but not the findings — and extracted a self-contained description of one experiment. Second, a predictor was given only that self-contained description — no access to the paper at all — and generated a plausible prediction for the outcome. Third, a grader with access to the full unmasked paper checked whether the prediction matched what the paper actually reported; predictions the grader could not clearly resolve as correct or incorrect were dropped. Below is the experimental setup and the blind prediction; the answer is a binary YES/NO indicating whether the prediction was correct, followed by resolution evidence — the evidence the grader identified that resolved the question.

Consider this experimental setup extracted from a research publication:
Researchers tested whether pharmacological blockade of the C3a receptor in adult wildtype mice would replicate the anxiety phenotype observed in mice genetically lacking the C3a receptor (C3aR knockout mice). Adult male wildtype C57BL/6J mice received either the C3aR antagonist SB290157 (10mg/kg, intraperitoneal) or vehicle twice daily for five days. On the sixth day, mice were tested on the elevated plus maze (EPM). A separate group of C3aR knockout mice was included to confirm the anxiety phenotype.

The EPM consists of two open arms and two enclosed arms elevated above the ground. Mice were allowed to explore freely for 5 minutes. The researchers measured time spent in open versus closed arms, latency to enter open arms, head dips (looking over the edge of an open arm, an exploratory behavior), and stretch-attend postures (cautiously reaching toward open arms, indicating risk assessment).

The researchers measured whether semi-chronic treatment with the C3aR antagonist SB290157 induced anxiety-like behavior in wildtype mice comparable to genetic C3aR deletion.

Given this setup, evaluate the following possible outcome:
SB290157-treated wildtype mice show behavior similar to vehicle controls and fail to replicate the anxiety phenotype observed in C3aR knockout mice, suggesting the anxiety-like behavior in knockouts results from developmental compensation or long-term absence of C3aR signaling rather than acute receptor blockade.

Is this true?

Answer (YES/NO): YES